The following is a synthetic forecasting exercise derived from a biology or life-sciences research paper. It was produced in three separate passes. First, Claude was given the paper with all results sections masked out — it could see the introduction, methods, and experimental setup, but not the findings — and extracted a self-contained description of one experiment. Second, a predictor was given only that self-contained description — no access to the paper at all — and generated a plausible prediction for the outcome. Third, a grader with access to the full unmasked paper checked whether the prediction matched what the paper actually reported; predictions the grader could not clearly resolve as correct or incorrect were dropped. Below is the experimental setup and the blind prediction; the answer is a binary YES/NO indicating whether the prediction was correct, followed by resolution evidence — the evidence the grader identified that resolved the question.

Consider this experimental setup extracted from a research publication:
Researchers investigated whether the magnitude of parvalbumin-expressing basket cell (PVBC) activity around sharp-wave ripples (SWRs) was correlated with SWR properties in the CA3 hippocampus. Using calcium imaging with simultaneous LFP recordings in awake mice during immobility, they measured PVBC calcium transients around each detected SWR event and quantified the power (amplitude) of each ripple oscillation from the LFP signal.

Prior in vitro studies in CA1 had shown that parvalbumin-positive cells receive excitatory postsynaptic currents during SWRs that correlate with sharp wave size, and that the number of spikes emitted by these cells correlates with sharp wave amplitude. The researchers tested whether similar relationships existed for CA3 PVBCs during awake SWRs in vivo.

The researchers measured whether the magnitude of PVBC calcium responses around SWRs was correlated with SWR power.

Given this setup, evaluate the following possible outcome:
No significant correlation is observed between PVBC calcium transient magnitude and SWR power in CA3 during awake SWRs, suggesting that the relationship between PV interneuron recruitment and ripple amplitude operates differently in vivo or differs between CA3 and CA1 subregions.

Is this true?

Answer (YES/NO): NO